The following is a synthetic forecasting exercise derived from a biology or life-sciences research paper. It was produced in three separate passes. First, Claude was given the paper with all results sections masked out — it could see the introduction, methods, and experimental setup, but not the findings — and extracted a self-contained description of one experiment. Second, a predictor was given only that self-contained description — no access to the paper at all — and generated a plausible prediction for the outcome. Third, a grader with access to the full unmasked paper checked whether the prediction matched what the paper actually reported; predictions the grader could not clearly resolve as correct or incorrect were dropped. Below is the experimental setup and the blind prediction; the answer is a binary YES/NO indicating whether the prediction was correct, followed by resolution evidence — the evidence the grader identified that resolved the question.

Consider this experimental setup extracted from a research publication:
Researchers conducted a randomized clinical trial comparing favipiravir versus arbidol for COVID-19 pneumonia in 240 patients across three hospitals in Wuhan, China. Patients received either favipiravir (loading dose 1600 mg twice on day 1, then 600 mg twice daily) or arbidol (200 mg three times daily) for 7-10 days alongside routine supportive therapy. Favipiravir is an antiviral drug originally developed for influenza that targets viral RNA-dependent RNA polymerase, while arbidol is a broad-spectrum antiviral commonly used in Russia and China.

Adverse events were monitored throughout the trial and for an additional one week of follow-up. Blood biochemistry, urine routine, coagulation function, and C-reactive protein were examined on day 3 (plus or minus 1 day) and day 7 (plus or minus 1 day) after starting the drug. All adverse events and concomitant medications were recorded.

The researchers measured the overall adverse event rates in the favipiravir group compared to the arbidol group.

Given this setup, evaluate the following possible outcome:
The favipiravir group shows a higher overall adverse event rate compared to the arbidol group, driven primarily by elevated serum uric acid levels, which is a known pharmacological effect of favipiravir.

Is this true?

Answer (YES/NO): YES